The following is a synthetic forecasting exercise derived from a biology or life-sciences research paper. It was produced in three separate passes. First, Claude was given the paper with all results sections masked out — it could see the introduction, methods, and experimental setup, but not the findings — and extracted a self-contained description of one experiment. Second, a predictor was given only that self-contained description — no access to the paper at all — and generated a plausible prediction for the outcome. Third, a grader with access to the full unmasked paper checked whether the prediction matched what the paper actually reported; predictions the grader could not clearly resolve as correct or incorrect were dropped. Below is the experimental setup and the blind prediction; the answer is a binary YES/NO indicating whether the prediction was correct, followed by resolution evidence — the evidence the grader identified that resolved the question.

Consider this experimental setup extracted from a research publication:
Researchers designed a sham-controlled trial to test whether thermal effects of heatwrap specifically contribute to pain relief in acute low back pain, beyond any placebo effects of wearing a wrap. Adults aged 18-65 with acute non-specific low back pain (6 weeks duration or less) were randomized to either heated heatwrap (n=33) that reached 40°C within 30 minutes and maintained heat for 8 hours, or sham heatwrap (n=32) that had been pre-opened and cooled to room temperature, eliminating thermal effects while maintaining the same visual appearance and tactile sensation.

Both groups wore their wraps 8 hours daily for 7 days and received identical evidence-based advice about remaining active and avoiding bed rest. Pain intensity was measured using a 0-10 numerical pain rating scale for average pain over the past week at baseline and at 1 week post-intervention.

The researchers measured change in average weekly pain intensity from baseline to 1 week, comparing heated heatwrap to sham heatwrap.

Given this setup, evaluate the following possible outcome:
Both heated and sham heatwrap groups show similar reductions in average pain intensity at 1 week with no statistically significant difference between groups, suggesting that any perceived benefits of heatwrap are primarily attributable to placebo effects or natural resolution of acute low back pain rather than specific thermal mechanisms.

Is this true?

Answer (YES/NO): YES